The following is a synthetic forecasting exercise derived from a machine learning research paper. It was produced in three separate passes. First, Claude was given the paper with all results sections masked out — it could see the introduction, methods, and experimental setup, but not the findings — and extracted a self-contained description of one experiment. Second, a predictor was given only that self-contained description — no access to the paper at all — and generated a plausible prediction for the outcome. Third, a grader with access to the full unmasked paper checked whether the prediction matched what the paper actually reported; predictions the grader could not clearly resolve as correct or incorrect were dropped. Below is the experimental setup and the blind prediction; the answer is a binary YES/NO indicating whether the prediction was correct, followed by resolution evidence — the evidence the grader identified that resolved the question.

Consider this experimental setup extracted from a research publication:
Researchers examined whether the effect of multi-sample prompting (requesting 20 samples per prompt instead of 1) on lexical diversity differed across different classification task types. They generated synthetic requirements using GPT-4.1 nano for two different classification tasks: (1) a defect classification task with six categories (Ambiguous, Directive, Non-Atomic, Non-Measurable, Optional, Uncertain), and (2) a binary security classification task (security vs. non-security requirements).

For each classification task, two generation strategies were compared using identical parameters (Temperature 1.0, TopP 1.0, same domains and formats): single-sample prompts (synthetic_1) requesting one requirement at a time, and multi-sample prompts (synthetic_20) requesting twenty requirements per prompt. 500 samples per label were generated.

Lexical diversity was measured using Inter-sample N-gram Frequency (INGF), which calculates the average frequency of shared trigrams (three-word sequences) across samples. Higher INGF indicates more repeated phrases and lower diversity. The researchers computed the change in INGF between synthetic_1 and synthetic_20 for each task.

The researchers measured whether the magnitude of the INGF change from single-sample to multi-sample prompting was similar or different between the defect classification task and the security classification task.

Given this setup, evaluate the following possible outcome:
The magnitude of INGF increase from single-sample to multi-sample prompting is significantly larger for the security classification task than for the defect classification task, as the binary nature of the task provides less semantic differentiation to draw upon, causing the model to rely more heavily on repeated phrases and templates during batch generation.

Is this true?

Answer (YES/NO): NO